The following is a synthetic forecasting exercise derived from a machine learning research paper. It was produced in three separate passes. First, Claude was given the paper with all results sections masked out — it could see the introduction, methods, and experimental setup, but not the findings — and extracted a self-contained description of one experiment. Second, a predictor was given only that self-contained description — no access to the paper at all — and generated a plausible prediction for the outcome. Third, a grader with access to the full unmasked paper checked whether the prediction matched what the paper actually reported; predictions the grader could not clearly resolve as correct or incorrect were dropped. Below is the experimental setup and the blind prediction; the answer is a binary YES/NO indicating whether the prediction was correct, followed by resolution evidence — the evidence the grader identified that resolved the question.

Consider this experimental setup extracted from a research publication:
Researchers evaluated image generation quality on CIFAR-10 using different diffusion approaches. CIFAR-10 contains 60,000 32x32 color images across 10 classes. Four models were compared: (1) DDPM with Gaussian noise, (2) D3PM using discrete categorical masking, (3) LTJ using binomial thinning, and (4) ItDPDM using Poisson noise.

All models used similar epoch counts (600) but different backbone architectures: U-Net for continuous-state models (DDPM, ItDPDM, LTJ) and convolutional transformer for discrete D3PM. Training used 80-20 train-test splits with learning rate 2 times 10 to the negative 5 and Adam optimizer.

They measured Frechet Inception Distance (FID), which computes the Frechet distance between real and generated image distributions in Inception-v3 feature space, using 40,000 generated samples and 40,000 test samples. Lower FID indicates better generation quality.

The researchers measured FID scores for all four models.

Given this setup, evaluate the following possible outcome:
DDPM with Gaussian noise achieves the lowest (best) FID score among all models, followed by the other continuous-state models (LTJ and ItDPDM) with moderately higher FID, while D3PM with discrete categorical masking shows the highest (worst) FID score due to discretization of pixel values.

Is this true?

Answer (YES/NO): YES